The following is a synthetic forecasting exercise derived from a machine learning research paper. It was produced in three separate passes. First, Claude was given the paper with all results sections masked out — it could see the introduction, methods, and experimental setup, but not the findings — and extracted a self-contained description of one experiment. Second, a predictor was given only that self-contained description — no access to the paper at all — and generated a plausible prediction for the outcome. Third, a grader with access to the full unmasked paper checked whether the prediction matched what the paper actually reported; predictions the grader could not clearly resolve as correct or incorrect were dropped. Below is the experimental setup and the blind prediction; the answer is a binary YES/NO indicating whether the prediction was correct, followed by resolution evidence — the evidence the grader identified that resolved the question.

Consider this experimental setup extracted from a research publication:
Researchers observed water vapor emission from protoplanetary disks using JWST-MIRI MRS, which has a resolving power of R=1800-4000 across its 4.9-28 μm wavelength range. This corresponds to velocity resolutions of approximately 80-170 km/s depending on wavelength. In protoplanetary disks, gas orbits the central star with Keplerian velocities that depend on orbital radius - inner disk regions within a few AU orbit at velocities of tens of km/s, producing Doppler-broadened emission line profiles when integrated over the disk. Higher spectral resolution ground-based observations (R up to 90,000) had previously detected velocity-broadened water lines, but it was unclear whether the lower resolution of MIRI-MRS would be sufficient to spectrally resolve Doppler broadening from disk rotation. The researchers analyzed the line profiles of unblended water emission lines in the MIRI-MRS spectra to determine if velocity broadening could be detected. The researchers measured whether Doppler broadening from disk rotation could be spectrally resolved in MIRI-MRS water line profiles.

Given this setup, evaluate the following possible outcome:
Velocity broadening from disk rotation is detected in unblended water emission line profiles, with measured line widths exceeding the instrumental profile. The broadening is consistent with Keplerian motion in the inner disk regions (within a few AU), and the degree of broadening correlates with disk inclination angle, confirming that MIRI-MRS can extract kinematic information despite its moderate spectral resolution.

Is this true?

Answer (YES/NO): YES